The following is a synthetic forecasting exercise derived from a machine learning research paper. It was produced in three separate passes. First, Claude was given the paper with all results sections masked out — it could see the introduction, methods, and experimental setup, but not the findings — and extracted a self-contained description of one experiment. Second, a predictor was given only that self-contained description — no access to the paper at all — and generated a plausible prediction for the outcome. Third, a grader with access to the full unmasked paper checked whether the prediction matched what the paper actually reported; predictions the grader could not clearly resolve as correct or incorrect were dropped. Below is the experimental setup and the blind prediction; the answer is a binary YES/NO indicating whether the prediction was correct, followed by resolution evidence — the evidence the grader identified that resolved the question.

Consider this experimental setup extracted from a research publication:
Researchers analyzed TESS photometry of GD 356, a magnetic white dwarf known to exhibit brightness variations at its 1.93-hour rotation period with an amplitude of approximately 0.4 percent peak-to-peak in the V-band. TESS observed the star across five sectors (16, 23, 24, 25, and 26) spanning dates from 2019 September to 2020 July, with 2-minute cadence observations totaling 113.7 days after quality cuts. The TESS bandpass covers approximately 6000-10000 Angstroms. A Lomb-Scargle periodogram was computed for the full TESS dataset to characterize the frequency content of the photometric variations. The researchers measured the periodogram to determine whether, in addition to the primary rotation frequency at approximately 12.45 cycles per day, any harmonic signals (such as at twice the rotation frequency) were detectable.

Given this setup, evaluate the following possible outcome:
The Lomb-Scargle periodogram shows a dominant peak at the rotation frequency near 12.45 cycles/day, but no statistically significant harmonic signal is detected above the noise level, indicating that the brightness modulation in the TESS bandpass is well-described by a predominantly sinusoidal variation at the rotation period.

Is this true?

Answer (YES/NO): NO